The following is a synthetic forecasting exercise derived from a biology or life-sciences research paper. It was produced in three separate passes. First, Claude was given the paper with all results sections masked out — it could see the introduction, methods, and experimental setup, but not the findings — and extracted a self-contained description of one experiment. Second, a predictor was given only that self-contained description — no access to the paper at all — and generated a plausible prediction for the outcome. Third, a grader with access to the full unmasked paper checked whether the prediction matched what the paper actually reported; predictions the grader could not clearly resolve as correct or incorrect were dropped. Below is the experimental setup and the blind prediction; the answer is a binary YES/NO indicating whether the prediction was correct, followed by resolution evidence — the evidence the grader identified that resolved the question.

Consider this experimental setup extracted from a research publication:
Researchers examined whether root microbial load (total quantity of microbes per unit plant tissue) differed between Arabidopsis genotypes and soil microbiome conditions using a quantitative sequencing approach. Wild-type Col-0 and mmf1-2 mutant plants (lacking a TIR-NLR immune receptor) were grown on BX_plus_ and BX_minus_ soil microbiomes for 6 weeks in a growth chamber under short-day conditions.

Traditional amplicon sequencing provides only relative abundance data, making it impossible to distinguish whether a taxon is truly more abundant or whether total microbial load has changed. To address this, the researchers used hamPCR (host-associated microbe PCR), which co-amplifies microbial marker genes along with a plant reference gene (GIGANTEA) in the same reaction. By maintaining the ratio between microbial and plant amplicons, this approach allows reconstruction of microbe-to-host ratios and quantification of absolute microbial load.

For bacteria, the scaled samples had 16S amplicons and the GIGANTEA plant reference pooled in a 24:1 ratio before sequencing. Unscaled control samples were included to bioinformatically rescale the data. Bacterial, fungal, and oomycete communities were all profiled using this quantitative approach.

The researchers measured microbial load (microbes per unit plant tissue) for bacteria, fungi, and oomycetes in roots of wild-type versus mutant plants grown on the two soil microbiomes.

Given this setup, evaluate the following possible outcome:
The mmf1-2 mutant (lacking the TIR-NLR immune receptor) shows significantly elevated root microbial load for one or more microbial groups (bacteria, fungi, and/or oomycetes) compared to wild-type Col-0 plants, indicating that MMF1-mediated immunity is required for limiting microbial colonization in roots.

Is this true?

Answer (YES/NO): NO